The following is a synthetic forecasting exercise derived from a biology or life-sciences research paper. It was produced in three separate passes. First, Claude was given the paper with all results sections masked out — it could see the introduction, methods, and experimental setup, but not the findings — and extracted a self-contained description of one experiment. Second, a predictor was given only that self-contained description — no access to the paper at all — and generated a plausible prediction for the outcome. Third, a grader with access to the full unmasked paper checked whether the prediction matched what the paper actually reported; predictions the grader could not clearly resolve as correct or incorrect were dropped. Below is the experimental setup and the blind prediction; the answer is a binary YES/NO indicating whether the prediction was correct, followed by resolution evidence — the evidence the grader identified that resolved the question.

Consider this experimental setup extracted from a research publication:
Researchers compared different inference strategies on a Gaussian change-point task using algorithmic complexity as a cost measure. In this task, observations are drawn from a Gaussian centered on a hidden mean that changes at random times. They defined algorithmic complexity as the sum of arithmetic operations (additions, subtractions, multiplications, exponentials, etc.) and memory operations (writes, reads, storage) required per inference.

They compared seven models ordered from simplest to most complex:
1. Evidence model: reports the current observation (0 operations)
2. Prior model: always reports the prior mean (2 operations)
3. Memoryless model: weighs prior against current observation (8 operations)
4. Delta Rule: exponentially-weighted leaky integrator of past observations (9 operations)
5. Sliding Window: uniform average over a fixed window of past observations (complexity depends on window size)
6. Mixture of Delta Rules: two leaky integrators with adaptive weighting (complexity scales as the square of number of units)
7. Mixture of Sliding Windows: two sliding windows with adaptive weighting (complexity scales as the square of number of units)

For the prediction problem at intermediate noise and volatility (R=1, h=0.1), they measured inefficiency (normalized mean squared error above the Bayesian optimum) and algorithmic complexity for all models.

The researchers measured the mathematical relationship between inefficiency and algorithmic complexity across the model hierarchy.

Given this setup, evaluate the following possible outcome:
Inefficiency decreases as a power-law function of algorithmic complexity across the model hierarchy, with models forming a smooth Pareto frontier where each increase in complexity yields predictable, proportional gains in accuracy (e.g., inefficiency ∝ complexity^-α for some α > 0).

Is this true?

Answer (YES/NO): YES